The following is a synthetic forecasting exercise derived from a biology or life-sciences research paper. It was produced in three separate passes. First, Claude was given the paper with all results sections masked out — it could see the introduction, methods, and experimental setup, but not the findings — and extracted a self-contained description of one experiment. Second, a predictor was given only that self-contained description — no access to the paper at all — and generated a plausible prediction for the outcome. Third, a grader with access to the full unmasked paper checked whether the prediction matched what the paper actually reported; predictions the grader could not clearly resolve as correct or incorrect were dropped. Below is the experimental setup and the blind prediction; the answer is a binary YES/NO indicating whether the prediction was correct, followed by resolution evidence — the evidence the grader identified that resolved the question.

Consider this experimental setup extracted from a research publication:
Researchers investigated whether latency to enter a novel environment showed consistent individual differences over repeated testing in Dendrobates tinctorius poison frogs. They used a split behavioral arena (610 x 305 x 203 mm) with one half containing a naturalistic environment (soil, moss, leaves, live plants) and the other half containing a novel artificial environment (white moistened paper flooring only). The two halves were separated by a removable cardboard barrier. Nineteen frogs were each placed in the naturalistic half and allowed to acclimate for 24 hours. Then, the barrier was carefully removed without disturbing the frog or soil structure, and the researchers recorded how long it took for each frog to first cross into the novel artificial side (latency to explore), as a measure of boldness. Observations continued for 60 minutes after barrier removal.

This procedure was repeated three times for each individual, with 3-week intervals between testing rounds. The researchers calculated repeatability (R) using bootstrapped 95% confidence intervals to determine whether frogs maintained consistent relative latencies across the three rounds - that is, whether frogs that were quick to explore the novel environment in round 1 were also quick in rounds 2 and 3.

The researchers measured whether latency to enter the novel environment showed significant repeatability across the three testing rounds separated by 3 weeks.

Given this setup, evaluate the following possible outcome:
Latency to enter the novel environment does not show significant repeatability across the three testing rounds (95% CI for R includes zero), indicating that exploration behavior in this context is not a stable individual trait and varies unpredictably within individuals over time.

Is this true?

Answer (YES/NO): NO